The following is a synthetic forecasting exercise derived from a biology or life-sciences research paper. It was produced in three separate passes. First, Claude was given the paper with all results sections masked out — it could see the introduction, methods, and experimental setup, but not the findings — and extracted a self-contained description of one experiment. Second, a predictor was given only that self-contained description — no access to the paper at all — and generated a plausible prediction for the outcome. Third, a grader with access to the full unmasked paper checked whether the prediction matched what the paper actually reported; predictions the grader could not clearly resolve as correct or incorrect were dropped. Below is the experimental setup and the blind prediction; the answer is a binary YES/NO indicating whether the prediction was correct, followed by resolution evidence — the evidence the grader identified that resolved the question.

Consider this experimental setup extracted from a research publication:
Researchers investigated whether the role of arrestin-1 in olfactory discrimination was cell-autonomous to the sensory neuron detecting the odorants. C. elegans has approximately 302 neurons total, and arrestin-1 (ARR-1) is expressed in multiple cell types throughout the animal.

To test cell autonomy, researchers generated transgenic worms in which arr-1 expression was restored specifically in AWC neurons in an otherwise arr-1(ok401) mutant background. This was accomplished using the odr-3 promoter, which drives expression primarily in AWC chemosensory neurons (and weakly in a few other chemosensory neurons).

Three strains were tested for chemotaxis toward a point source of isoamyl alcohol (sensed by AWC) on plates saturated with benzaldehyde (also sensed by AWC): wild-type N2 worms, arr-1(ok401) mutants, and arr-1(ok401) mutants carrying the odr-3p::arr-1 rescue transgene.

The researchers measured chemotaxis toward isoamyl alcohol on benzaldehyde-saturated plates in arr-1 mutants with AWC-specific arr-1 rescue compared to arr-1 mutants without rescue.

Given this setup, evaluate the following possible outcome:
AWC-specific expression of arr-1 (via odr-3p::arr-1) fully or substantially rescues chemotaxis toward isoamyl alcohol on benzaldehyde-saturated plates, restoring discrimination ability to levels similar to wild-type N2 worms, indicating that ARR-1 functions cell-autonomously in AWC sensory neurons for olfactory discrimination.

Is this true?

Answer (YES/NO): YES